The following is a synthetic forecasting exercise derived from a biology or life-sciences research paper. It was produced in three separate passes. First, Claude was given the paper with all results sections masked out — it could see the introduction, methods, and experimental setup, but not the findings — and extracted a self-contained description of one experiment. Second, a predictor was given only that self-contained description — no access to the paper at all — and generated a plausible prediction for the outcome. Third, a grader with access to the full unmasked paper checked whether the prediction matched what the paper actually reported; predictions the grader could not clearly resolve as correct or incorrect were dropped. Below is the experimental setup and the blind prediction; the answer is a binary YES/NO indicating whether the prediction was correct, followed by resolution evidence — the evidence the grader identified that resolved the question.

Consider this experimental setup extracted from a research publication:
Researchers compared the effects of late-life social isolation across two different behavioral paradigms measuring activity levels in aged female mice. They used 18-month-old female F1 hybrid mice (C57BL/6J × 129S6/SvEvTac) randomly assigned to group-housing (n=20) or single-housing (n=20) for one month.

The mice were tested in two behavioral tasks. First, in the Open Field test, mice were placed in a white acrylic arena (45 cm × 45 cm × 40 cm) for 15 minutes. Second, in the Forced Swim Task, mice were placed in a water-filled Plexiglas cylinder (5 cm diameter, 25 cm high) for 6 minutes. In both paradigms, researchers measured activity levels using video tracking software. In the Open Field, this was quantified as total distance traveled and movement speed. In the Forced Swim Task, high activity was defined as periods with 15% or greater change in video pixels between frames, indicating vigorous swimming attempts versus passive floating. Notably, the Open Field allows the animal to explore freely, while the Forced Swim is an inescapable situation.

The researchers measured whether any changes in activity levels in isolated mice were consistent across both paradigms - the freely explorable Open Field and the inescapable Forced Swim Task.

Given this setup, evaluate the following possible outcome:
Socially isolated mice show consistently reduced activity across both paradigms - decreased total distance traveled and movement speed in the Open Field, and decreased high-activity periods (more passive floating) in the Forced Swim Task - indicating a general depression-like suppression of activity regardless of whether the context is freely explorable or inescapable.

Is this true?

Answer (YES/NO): NO